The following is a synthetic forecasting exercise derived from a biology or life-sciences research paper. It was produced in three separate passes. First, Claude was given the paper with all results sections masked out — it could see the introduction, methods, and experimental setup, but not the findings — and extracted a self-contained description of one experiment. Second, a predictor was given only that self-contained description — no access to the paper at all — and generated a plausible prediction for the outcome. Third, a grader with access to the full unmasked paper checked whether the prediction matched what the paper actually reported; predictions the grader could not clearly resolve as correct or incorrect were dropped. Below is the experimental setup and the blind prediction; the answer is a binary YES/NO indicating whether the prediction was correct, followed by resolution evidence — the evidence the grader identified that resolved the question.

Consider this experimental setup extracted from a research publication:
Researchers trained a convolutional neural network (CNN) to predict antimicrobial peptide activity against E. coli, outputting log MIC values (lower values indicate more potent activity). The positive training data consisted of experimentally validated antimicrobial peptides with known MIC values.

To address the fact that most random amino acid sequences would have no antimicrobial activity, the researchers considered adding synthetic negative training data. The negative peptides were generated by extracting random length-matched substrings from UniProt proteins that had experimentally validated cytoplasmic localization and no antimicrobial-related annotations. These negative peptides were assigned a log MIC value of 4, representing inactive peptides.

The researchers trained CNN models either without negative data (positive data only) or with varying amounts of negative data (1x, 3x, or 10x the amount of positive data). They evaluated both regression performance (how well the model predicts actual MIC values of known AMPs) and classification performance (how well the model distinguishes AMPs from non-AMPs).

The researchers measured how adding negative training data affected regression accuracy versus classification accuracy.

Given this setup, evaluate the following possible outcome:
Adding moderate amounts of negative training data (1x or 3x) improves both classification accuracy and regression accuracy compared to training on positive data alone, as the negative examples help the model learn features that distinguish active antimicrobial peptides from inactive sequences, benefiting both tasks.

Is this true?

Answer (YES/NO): NO